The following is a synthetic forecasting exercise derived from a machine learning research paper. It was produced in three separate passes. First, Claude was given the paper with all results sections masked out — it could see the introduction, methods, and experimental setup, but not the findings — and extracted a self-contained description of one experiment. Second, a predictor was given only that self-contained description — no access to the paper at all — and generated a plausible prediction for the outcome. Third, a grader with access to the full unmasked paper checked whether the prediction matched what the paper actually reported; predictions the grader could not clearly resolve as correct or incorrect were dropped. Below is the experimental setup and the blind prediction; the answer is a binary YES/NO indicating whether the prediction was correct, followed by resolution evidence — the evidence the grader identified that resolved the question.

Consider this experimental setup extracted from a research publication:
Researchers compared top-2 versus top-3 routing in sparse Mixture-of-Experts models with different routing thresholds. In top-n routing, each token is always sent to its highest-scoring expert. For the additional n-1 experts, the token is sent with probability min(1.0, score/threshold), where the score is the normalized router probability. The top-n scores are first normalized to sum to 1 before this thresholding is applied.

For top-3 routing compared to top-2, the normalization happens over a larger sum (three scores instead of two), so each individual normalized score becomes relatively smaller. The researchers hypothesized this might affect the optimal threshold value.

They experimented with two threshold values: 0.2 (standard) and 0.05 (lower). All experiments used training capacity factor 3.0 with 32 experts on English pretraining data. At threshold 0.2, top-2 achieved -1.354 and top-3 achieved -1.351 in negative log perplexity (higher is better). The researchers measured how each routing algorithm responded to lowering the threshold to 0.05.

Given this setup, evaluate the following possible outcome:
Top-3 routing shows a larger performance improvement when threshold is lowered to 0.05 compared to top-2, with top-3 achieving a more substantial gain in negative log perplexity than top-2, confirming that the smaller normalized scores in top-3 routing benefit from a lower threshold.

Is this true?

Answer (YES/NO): YES